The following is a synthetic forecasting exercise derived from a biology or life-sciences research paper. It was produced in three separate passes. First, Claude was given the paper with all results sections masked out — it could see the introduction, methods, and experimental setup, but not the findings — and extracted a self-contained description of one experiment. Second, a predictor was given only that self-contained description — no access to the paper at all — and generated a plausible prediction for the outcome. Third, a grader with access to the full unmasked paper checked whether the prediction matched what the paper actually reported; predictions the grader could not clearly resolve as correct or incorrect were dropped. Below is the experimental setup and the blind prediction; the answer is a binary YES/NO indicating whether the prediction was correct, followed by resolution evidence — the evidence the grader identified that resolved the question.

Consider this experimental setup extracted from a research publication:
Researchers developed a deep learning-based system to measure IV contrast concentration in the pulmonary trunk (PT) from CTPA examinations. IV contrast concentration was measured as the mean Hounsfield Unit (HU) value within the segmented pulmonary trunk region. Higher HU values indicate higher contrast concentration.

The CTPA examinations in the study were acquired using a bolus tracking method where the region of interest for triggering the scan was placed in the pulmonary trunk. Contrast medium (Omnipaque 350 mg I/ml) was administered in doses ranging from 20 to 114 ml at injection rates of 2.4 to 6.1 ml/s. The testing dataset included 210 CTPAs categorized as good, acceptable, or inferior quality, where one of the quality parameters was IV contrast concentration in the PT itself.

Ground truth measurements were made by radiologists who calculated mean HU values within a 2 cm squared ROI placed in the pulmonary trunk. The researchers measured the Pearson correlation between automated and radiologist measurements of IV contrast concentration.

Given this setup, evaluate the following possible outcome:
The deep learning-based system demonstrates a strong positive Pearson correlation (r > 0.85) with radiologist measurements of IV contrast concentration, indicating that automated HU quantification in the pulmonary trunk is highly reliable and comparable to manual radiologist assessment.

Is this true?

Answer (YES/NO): YES